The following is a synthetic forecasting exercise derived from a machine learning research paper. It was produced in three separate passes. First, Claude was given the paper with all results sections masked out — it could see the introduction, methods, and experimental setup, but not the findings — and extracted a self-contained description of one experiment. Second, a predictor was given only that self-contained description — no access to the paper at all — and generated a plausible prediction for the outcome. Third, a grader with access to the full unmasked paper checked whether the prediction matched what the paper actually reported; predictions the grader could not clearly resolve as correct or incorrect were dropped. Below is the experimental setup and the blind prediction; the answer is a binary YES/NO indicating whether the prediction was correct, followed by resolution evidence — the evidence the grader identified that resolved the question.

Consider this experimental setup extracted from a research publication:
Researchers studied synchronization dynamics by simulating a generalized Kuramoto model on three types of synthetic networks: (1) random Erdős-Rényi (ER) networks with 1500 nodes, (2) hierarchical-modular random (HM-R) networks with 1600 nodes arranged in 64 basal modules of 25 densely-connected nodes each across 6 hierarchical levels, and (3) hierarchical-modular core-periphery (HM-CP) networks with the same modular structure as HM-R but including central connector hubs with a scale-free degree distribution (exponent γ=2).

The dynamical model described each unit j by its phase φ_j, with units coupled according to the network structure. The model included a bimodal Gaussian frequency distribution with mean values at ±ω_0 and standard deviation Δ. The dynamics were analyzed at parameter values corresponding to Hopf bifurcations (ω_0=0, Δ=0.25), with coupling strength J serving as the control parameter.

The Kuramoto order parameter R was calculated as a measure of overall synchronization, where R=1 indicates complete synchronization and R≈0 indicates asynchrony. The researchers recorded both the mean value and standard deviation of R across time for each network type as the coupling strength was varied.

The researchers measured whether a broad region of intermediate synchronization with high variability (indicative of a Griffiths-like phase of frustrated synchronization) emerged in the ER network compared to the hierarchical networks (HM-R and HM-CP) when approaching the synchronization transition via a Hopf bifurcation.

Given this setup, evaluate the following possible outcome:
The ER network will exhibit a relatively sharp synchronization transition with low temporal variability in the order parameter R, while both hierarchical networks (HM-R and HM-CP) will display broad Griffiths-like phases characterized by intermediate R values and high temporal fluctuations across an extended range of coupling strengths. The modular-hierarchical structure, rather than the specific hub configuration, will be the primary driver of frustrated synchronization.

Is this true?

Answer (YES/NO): YES